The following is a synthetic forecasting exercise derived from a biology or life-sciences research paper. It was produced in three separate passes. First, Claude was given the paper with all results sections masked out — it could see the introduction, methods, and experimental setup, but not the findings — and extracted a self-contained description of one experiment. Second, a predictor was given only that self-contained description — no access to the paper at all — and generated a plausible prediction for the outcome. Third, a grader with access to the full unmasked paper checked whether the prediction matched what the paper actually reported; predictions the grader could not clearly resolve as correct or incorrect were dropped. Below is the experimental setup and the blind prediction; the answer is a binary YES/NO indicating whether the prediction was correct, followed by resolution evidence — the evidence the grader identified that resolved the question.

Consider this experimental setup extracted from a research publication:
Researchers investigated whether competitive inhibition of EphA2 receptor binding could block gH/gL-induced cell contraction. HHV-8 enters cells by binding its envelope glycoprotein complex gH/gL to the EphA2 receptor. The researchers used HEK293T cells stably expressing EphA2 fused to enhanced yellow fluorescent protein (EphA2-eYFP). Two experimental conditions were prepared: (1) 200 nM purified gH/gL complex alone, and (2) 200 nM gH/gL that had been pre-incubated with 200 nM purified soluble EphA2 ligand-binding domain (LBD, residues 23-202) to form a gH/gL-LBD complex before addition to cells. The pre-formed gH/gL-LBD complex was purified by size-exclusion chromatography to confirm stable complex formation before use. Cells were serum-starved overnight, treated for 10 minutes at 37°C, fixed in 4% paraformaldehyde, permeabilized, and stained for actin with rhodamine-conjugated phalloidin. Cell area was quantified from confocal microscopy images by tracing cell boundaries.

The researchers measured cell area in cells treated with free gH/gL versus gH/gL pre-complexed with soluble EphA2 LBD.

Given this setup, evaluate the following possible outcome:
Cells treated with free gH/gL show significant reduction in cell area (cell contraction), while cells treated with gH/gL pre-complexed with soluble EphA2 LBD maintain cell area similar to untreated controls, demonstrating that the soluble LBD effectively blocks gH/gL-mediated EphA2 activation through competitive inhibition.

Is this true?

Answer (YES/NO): YES